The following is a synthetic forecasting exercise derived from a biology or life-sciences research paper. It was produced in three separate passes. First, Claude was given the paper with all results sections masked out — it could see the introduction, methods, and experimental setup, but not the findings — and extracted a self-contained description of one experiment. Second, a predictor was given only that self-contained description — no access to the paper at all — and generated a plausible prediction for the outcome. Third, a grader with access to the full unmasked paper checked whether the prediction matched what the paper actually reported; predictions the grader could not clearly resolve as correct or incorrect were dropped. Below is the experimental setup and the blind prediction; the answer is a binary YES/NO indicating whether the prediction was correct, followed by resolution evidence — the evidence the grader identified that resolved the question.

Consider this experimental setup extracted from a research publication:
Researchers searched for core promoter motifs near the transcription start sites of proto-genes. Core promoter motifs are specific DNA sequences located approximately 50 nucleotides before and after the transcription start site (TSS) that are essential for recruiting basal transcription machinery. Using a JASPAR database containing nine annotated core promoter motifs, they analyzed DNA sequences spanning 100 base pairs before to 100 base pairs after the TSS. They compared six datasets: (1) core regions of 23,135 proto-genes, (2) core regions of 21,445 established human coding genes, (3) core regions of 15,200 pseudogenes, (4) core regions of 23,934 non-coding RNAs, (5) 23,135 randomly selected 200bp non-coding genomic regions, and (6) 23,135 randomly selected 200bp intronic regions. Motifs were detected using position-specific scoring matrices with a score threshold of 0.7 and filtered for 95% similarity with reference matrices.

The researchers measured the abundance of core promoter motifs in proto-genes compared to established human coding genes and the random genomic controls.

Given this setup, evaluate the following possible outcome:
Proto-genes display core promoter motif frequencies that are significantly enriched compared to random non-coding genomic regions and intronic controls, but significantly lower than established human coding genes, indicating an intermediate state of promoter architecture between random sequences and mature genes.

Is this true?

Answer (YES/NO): YES